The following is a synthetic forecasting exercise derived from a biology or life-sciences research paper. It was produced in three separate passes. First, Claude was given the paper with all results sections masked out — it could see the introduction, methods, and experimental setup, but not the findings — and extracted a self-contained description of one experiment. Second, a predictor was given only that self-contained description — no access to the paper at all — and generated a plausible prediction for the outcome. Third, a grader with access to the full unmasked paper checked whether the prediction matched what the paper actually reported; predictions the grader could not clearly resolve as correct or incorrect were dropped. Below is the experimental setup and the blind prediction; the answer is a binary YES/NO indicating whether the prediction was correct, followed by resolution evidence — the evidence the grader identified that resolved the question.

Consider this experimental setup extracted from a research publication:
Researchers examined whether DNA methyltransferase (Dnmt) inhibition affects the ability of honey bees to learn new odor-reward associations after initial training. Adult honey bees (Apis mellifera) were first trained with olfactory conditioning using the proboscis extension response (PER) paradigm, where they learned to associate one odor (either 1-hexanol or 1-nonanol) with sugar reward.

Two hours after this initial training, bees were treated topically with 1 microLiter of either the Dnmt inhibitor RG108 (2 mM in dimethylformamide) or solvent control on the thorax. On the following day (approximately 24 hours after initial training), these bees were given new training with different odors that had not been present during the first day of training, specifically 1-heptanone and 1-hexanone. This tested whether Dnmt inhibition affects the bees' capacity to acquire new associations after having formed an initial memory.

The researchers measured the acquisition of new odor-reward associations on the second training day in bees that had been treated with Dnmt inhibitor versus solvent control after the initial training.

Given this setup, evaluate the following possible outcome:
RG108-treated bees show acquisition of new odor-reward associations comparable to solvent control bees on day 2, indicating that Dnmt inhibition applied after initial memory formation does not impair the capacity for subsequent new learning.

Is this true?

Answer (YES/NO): YES